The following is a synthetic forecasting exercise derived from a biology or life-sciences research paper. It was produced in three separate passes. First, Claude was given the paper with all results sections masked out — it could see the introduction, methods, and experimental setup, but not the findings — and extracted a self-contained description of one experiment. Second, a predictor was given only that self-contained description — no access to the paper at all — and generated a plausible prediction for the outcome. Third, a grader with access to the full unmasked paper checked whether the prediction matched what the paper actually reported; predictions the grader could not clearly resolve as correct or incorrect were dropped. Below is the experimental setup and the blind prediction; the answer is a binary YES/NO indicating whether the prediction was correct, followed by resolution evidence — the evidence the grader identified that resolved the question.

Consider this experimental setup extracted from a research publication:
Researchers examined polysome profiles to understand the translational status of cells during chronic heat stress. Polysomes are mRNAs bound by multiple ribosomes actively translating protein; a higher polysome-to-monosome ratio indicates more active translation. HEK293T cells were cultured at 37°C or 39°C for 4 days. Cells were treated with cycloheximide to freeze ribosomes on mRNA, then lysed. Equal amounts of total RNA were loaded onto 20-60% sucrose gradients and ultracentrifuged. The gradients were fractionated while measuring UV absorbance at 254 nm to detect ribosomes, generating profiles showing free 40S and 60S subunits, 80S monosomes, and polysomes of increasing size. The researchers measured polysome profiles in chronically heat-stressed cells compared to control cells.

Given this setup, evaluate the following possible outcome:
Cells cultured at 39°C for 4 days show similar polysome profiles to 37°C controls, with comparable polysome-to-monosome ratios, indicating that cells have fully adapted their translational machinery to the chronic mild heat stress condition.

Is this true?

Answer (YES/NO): YES